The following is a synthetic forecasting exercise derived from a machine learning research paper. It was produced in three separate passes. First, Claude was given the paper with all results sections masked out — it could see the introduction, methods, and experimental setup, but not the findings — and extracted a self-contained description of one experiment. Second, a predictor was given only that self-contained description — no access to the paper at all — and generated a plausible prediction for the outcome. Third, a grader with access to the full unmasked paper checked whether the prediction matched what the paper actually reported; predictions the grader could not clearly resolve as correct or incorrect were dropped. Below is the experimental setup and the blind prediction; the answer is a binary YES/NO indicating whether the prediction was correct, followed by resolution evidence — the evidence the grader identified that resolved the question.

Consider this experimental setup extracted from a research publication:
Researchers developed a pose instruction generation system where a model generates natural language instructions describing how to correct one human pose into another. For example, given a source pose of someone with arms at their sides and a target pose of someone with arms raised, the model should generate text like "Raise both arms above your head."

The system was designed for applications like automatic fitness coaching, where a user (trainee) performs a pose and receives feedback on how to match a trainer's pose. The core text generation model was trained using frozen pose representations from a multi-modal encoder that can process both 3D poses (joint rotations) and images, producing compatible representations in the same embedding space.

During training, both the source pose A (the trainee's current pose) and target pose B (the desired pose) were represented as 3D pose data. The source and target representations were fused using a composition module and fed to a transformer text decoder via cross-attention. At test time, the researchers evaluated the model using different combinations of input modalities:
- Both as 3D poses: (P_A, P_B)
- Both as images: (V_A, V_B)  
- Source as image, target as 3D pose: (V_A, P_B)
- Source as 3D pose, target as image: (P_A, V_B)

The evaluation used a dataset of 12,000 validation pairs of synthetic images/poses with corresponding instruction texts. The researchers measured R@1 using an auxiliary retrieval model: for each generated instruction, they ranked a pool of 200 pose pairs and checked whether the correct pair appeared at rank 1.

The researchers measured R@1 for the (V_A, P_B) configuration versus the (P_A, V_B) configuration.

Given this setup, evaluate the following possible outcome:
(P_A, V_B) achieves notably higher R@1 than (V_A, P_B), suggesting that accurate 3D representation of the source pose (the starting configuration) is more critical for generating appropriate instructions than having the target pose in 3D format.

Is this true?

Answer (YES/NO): NO